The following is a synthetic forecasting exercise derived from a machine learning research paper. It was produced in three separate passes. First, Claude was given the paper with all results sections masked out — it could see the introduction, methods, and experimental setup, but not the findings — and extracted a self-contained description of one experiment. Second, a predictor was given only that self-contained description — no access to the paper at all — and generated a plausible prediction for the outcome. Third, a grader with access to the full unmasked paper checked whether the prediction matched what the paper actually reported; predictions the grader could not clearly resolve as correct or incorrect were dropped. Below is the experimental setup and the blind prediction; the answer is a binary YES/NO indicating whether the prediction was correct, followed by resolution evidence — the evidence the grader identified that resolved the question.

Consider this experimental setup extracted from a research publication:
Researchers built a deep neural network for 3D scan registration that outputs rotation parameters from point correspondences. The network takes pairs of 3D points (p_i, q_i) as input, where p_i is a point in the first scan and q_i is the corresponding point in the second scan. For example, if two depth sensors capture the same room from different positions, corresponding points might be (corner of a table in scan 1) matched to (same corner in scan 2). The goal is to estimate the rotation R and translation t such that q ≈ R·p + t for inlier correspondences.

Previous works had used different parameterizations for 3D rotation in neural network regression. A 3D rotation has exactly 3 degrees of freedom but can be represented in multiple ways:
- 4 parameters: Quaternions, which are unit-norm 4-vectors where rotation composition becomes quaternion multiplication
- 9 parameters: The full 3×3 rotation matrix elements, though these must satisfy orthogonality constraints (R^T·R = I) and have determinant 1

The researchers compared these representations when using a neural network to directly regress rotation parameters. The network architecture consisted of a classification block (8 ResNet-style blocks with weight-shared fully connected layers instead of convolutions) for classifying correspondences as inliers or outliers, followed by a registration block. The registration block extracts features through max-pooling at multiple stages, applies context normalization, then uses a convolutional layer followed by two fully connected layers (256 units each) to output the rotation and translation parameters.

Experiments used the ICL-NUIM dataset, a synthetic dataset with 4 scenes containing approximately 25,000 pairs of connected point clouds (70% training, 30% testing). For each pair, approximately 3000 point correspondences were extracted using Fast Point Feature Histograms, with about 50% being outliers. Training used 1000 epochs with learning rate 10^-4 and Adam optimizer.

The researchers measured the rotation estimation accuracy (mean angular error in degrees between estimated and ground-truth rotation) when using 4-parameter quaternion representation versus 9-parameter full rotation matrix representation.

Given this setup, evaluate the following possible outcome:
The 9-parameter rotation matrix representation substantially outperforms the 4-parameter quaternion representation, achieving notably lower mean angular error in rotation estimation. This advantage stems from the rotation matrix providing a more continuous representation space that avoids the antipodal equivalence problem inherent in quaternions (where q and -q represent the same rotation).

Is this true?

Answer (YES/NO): NO